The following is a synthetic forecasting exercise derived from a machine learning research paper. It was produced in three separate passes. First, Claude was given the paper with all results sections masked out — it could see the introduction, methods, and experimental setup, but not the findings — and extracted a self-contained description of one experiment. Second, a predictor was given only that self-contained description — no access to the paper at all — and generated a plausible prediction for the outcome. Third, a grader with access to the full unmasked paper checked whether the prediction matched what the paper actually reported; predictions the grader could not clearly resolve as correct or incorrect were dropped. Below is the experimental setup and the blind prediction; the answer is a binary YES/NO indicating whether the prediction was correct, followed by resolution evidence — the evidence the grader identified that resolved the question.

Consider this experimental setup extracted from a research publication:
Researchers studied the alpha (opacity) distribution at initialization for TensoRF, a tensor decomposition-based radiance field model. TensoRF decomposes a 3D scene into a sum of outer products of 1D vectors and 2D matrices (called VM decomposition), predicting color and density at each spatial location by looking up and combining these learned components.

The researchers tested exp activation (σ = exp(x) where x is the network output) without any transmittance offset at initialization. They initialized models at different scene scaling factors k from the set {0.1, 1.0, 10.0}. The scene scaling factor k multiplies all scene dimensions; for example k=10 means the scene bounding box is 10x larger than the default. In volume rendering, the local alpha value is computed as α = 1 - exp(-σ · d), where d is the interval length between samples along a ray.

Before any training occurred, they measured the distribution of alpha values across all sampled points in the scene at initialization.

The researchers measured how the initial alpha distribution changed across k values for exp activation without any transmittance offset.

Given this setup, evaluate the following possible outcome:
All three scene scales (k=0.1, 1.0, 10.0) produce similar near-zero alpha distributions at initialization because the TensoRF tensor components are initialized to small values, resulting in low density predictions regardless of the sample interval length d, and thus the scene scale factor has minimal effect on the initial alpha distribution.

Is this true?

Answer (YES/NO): NO